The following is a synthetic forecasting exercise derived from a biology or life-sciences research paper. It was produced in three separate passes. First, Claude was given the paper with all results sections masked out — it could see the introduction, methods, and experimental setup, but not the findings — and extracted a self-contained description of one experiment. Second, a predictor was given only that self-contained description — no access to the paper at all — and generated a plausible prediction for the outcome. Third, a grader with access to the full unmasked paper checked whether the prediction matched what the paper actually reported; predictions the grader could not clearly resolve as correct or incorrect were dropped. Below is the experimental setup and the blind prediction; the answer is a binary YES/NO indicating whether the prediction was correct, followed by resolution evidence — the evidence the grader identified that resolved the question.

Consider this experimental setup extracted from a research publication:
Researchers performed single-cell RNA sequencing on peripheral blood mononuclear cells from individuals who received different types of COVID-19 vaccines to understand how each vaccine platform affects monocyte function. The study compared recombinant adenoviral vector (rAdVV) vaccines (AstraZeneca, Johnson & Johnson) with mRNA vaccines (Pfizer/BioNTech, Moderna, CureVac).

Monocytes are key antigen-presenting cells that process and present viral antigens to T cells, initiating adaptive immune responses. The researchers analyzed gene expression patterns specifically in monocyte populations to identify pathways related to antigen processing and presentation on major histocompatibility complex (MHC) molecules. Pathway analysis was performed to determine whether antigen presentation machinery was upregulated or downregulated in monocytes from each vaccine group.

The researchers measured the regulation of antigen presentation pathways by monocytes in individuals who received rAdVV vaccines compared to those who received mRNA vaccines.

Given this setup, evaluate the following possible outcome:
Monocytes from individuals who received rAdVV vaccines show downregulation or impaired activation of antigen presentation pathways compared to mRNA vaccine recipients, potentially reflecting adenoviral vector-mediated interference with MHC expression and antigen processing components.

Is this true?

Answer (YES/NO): YES